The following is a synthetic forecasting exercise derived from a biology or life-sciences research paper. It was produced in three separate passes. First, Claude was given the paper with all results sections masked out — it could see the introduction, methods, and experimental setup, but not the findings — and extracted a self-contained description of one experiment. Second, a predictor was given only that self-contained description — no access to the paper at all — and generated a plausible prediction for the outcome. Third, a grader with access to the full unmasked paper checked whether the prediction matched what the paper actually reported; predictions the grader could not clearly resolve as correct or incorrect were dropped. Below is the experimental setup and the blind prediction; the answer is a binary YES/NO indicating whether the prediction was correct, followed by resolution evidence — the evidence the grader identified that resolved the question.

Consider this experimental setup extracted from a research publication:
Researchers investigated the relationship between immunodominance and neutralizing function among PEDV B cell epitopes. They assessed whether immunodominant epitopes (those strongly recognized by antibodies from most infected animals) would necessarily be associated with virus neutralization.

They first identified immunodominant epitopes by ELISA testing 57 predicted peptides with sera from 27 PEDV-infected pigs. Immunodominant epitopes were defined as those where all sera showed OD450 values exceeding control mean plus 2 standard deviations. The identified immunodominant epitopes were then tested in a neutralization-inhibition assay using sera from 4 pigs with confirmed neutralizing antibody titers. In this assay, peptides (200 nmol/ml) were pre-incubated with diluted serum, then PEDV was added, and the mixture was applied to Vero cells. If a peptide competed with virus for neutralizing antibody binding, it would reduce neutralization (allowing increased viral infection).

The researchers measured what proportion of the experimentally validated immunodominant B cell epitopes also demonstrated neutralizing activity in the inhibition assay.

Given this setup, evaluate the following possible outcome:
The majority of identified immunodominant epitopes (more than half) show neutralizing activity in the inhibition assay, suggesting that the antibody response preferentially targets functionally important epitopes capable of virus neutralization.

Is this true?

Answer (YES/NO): YES